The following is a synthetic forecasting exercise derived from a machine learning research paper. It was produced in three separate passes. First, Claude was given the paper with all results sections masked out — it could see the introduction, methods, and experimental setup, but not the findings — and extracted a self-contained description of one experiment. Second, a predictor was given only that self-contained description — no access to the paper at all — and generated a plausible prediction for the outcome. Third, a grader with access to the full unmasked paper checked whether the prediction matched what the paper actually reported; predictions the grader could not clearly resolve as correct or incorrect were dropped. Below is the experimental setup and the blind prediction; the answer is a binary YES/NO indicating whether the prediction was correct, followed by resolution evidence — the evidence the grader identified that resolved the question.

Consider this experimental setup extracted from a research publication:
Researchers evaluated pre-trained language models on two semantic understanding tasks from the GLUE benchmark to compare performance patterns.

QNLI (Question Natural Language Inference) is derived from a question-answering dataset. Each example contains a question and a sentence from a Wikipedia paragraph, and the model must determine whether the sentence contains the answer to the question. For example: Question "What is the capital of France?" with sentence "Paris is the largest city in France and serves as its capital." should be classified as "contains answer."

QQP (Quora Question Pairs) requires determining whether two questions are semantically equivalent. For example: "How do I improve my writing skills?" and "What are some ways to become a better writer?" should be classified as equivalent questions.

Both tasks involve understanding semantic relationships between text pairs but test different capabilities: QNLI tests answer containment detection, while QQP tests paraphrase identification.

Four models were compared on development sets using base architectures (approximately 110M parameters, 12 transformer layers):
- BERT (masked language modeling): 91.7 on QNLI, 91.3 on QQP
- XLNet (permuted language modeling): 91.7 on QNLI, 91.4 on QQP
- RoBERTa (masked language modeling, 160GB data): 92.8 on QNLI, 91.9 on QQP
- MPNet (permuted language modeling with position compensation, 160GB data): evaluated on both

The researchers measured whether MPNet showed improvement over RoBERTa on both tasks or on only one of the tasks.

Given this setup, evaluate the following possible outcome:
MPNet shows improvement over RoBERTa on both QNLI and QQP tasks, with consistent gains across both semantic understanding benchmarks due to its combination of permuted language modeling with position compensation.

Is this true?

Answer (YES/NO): NO